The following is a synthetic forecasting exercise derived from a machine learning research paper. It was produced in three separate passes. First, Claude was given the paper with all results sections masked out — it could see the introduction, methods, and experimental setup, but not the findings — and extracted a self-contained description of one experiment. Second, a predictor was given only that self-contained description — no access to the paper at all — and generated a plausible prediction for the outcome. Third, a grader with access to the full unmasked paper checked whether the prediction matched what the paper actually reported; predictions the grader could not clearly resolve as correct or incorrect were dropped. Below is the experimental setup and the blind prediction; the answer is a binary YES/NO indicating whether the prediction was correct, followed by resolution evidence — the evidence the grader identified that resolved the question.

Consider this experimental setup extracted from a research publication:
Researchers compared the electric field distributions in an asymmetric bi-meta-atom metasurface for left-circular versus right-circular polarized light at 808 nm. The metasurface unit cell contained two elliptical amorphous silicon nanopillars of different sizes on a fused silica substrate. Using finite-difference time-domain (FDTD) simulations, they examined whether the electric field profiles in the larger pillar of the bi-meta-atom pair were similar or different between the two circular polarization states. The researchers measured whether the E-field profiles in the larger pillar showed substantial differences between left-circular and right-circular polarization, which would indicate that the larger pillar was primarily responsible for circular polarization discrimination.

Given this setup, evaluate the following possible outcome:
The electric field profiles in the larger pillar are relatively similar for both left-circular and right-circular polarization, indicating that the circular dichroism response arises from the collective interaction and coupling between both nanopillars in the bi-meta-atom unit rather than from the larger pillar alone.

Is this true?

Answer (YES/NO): YES